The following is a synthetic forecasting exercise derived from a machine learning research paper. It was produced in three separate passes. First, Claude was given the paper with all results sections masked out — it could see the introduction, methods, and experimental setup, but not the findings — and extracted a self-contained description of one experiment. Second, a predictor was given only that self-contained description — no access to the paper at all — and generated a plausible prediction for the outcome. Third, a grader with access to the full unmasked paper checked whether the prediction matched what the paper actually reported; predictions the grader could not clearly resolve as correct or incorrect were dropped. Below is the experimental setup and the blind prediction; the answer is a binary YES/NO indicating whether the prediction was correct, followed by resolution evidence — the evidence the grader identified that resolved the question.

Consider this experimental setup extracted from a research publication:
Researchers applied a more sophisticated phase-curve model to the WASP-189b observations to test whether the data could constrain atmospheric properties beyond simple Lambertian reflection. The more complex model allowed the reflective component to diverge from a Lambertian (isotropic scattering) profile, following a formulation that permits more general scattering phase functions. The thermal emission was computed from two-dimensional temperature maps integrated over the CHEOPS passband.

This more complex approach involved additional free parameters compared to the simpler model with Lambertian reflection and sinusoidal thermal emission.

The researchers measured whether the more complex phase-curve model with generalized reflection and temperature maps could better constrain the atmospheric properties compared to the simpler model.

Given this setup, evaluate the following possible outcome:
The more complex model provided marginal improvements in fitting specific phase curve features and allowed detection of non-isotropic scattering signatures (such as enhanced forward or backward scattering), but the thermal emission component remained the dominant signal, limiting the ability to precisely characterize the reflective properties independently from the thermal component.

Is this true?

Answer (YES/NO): NO